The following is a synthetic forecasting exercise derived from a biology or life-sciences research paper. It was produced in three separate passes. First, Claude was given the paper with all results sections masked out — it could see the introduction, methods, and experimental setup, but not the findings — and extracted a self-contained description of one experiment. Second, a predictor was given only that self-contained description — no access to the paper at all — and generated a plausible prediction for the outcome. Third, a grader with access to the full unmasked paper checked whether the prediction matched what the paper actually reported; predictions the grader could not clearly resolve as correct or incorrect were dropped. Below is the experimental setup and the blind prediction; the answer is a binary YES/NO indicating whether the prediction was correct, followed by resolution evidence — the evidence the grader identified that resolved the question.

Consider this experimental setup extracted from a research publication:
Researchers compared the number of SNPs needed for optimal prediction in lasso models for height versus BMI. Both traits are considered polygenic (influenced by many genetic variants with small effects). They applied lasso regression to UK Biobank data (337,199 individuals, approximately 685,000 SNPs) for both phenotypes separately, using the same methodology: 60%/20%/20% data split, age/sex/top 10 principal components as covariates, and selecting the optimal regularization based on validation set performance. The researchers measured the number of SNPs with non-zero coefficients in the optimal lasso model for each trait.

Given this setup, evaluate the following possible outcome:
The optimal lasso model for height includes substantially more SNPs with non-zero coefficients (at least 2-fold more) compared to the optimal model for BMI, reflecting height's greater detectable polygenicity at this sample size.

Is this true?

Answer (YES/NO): NO